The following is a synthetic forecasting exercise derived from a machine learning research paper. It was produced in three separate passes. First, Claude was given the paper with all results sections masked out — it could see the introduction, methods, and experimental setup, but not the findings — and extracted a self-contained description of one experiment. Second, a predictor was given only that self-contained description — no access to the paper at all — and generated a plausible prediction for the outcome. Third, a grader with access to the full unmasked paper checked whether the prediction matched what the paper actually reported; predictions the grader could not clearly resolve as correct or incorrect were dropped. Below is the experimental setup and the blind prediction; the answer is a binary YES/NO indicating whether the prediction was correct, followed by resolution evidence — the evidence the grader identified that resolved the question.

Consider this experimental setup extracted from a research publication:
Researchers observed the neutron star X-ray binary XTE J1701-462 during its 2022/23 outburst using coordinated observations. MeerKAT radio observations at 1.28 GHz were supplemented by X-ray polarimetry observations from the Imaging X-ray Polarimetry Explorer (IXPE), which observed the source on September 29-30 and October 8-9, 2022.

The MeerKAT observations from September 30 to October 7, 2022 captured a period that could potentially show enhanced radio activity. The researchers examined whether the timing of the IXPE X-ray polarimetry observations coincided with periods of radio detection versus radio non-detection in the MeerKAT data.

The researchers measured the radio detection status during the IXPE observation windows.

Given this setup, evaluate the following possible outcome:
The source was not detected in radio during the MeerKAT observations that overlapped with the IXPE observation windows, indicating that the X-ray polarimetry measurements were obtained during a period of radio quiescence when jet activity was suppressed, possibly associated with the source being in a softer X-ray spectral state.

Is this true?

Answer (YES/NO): NO